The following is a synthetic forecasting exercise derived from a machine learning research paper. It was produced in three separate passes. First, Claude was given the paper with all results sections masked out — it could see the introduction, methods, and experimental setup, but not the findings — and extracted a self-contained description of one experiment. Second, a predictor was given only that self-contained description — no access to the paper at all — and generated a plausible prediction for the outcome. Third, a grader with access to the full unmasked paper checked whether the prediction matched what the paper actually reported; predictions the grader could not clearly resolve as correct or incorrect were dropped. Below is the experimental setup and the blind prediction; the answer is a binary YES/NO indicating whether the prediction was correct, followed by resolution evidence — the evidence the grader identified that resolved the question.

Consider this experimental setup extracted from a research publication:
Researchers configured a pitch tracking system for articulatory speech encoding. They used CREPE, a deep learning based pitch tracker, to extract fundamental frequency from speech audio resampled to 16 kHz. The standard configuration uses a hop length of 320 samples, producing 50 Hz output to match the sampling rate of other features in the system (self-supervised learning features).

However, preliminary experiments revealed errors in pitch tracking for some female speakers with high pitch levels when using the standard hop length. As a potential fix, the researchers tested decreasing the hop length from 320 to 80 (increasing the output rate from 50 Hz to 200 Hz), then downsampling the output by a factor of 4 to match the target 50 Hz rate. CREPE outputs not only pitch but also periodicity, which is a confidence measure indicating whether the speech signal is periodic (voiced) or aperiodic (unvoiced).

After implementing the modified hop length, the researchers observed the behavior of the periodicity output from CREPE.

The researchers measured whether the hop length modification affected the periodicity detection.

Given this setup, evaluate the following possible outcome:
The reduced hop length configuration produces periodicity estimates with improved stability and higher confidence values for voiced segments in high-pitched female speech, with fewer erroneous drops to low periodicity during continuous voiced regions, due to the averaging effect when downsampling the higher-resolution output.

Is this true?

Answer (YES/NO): NO